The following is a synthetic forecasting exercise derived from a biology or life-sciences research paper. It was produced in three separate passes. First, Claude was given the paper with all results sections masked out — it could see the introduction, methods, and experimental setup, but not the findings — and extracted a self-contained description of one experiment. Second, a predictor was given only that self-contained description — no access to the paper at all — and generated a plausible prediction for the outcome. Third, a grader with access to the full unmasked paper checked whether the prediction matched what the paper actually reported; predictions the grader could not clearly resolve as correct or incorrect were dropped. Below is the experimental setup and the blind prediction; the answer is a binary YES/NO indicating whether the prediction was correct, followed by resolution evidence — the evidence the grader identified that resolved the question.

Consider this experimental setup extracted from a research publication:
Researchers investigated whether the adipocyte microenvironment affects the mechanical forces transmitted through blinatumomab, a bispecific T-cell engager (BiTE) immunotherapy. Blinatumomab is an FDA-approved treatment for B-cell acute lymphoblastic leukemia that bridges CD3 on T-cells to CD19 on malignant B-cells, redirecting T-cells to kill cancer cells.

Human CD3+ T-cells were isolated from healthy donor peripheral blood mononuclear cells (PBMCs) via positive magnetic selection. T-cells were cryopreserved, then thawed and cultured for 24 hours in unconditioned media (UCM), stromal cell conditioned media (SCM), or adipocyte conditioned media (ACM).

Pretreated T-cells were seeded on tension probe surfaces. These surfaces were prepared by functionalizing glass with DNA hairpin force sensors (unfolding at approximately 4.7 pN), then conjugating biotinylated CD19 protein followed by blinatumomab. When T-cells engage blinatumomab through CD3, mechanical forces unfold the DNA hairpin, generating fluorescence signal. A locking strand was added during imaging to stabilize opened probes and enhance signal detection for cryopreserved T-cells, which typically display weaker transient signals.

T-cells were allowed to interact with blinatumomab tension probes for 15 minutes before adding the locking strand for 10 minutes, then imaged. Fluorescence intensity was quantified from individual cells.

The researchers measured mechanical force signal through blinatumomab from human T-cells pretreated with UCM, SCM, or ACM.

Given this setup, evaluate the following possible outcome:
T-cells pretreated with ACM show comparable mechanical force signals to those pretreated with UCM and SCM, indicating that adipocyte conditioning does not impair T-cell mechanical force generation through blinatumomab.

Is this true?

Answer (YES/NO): NO